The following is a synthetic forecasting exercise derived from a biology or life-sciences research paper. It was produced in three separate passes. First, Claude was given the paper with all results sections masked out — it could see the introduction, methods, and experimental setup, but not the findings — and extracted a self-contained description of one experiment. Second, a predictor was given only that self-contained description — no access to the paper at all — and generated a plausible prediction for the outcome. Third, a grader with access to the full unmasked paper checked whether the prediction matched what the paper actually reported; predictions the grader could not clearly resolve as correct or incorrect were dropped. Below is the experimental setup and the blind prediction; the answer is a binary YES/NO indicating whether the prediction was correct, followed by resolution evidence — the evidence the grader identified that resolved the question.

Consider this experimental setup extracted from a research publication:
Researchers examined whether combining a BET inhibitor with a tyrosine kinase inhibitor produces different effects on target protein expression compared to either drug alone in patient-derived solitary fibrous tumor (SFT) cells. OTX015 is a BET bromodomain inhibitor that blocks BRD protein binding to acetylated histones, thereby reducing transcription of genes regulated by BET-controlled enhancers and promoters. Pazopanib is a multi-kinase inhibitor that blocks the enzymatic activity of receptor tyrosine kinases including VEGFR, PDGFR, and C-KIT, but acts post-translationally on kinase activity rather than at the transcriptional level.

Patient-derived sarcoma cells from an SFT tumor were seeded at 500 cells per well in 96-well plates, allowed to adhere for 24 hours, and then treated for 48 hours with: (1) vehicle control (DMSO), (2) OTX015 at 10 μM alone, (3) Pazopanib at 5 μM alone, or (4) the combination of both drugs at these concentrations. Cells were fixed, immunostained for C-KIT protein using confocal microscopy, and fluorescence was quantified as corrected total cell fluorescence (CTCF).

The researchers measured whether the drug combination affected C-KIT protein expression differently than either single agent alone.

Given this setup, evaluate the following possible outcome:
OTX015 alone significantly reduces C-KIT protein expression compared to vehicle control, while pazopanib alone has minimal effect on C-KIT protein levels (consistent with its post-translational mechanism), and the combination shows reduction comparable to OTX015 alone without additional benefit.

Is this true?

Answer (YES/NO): NO